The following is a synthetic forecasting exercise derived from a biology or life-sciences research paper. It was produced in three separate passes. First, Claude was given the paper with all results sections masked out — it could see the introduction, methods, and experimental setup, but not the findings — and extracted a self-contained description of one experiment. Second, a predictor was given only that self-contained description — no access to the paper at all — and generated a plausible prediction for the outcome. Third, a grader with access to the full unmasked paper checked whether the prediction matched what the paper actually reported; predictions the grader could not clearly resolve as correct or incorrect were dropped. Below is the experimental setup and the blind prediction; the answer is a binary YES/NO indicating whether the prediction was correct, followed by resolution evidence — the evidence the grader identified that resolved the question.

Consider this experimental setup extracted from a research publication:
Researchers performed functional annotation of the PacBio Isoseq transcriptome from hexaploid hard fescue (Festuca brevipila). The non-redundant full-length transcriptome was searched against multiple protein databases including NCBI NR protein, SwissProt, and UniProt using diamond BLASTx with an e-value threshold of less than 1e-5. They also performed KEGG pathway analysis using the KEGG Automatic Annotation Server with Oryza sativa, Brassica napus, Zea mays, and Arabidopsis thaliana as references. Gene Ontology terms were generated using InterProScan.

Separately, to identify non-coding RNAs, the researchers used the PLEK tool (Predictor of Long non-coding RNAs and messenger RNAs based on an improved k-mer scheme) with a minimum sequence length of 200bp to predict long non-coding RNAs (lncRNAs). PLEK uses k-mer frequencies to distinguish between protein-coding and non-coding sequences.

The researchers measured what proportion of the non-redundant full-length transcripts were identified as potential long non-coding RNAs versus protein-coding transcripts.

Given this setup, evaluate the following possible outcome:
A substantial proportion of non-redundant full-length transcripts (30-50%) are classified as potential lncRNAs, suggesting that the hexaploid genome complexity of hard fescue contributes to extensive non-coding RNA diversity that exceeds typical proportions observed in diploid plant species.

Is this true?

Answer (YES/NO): NO